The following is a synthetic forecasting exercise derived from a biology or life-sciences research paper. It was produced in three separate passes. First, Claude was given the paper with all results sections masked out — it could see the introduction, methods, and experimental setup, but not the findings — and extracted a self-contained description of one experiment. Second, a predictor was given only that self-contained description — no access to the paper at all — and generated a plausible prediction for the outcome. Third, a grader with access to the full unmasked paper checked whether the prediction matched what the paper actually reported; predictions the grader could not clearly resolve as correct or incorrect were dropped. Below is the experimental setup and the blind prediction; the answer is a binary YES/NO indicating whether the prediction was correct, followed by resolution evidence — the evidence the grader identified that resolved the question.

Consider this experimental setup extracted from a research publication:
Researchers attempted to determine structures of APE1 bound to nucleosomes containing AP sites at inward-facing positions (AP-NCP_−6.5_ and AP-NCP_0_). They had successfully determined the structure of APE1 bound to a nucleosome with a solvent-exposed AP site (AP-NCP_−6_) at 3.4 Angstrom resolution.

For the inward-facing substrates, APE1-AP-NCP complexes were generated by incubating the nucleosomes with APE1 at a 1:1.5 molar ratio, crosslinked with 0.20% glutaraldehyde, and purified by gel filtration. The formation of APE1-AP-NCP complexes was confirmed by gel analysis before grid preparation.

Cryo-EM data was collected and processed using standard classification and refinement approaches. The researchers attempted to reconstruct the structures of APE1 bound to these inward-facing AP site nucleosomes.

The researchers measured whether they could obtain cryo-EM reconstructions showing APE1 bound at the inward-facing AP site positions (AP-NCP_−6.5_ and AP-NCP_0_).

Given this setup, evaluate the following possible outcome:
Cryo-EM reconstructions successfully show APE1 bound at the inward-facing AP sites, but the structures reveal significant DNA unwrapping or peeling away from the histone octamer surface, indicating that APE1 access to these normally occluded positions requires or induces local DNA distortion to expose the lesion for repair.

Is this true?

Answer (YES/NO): NO